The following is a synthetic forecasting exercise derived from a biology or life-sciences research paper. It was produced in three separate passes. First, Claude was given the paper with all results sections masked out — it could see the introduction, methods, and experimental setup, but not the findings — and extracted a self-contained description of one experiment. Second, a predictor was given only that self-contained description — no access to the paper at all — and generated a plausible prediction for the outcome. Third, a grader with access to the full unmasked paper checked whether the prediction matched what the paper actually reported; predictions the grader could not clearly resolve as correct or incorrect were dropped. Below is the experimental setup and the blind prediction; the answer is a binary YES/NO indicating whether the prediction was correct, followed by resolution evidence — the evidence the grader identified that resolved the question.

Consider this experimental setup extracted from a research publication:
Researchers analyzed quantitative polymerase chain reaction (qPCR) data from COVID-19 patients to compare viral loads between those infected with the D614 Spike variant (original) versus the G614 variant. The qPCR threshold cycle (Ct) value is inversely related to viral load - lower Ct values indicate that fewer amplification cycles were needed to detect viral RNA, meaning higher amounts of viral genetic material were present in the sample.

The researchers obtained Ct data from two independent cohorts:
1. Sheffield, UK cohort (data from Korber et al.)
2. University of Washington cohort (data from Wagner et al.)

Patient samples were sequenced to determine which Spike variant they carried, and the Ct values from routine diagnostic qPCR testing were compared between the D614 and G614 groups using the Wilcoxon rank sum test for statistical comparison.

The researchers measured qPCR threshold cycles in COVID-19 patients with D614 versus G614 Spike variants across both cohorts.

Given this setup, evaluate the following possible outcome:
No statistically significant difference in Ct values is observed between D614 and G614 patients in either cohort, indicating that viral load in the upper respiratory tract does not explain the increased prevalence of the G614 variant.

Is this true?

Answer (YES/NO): NO